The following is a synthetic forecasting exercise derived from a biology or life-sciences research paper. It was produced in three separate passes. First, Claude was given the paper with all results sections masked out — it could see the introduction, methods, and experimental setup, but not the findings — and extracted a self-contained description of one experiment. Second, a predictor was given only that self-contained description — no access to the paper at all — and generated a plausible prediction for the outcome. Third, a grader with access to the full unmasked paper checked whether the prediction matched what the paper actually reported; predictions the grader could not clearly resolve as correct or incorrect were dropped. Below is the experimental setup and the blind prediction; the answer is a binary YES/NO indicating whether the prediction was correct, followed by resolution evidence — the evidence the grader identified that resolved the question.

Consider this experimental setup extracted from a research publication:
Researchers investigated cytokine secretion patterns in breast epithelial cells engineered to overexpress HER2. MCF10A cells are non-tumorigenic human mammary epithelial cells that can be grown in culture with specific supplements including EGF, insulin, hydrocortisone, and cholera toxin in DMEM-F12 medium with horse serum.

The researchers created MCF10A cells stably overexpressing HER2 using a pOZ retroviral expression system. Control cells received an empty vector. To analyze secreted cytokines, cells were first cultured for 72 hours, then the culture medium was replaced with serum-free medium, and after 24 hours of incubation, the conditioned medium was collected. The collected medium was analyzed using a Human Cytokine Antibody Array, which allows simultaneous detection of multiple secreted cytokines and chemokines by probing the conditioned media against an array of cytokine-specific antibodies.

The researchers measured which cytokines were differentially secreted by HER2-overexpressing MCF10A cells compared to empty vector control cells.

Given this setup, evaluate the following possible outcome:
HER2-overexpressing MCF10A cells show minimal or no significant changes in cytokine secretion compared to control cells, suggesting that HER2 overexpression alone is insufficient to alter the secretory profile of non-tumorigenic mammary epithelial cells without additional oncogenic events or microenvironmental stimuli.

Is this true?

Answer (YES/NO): NO